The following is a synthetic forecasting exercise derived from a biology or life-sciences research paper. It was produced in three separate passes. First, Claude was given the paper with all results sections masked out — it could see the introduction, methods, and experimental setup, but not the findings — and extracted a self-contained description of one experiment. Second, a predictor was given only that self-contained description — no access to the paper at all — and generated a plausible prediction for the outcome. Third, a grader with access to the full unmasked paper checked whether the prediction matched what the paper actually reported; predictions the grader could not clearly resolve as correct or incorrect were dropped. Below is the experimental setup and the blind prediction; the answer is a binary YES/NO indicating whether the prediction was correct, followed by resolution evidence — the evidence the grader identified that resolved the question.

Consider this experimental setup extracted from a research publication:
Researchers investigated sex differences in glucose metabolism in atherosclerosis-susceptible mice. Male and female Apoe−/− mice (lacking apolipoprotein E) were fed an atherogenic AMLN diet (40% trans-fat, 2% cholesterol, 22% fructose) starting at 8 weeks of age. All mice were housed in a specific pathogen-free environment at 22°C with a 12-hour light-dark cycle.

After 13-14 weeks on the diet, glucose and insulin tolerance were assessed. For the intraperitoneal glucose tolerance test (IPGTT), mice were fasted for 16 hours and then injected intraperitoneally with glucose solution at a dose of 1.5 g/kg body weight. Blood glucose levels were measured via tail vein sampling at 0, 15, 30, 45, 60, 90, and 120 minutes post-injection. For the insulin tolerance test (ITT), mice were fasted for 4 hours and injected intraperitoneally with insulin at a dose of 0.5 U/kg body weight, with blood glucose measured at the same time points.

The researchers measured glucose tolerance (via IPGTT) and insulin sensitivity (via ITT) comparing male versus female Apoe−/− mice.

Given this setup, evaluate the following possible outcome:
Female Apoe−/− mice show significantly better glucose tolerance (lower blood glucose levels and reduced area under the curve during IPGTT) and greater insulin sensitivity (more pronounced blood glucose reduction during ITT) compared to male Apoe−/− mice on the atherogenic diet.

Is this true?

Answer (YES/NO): YES